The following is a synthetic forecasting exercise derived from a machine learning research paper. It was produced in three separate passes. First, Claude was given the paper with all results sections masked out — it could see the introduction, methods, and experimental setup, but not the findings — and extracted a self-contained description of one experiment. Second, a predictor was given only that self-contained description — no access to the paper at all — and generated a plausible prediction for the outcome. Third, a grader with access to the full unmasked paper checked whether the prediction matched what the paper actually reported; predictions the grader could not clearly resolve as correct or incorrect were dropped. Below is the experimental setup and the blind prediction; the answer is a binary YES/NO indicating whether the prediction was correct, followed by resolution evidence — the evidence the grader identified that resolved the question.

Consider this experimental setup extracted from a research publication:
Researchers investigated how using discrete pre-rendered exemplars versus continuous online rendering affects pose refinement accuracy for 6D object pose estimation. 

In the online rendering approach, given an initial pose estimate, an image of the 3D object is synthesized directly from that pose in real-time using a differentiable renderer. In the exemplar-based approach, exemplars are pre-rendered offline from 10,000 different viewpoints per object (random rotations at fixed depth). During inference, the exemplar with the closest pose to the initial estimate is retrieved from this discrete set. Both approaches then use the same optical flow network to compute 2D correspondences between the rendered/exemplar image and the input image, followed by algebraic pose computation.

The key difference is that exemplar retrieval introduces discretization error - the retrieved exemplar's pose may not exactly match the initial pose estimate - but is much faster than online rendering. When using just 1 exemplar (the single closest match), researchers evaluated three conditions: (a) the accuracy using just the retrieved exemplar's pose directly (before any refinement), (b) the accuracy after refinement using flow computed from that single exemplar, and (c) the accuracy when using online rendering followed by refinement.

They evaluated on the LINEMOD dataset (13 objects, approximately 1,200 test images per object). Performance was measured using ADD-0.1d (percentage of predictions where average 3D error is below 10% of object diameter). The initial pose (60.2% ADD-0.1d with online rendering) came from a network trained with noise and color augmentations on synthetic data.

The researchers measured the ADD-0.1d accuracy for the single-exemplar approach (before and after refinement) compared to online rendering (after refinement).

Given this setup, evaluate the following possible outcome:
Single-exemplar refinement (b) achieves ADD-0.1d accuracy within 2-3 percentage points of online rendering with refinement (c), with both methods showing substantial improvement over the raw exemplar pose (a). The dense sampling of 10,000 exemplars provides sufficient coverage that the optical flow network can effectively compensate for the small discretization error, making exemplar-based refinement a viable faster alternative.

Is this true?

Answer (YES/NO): NO